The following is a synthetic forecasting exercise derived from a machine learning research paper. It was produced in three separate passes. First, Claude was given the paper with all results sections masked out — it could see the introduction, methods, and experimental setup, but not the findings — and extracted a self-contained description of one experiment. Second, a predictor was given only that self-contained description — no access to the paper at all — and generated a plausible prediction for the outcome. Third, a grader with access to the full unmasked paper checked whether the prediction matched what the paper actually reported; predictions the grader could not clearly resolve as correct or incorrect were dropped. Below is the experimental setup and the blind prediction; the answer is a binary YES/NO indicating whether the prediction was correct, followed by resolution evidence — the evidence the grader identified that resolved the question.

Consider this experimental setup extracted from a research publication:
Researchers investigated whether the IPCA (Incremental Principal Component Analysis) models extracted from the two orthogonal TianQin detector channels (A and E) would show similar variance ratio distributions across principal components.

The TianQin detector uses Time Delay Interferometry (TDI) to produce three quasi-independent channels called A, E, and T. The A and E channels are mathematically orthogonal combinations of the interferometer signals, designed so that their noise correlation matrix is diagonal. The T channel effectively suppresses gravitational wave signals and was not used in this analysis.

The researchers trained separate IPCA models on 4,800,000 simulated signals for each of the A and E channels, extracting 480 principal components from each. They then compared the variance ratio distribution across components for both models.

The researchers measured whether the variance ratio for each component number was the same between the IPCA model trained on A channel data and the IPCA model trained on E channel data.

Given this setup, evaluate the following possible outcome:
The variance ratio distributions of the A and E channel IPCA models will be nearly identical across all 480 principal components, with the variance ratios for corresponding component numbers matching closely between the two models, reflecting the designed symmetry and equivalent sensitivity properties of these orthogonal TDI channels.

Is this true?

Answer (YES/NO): YES